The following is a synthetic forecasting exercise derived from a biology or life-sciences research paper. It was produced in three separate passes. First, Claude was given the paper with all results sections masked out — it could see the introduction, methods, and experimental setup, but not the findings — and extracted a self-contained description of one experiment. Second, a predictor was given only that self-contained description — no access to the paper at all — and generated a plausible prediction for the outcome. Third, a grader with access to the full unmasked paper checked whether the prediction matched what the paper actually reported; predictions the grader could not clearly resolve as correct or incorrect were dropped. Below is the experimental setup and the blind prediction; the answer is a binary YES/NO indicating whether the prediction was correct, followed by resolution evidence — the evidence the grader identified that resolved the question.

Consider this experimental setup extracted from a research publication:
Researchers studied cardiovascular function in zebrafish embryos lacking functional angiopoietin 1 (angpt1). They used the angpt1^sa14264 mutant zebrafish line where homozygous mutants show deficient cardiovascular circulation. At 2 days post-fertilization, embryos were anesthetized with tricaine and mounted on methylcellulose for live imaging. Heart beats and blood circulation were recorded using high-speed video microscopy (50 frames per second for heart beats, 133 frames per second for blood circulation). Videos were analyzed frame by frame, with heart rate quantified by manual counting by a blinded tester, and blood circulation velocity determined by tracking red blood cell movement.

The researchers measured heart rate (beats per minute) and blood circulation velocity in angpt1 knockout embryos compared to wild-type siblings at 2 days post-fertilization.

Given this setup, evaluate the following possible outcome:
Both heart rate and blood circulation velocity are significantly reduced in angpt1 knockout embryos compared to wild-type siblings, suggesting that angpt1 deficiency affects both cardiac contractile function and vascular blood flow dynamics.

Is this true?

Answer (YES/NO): YES